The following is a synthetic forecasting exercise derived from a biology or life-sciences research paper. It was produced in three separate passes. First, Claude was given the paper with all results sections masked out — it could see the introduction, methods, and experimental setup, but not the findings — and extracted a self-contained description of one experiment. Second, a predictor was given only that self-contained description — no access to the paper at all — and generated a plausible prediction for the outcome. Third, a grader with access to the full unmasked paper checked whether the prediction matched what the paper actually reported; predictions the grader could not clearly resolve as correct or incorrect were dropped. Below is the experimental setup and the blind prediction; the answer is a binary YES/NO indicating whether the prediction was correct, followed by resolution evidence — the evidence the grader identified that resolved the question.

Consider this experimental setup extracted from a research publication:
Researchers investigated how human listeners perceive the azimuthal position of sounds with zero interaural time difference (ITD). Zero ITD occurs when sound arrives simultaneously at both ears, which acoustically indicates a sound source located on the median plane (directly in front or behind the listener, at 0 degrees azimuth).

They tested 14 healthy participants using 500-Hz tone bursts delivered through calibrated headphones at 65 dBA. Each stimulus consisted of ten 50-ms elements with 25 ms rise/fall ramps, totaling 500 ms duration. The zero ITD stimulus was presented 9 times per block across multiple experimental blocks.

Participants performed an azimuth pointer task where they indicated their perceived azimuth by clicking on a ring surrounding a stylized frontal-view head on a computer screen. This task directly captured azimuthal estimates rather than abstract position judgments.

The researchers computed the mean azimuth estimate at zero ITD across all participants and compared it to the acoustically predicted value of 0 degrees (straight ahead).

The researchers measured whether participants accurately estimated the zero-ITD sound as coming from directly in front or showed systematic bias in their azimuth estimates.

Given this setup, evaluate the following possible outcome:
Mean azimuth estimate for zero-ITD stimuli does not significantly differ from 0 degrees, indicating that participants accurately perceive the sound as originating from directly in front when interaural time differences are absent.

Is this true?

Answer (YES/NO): YES